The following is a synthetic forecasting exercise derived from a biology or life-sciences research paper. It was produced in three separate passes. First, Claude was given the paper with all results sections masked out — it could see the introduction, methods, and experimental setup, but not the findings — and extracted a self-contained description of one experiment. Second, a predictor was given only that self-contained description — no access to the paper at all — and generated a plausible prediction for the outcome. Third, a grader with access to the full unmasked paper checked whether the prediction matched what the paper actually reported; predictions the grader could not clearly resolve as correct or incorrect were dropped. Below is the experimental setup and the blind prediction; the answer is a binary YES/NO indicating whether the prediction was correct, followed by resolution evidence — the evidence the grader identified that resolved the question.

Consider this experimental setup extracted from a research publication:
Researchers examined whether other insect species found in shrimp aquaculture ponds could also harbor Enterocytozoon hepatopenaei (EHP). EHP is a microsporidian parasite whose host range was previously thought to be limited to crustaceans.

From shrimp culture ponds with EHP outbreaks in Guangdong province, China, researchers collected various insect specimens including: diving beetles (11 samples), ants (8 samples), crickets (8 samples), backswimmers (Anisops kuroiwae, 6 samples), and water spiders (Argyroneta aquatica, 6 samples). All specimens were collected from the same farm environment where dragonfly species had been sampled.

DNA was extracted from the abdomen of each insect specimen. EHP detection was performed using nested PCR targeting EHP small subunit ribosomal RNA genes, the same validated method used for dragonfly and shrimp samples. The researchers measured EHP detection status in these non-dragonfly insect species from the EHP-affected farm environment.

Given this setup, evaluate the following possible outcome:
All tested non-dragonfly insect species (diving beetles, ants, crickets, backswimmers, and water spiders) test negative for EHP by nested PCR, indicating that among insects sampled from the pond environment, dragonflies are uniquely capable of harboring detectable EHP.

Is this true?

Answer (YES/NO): YES